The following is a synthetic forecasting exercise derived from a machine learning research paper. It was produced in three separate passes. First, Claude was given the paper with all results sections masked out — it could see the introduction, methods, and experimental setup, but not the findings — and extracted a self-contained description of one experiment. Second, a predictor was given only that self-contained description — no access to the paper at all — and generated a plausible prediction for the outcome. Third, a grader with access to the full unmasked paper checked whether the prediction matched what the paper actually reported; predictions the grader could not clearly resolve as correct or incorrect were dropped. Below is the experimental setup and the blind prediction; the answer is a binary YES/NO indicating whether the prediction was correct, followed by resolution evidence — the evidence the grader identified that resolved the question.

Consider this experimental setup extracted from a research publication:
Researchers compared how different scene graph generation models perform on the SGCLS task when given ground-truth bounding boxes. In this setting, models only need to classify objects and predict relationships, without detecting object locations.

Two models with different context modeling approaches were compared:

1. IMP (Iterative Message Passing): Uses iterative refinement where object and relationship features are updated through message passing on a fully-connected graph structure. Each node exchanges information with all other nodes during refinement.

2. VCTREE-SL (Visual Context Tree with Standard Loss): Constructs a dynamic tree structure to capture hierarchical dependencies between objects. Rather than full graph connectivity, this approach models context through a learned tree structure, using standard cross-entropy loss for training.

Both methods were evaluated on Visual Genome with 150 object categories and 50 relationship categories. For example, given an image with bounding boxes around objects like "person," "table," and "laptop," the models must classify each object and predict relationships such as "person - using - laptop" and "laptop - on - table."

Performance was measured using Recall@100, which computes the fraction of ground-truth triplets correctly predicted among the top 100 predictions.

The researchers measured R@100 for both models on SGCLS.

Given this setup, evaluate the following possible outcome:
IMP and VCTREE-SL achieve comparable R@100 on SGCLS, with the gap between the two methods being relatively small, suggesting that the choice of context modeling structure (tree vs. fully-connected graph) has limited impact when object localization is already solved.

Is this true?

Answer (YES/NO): NO